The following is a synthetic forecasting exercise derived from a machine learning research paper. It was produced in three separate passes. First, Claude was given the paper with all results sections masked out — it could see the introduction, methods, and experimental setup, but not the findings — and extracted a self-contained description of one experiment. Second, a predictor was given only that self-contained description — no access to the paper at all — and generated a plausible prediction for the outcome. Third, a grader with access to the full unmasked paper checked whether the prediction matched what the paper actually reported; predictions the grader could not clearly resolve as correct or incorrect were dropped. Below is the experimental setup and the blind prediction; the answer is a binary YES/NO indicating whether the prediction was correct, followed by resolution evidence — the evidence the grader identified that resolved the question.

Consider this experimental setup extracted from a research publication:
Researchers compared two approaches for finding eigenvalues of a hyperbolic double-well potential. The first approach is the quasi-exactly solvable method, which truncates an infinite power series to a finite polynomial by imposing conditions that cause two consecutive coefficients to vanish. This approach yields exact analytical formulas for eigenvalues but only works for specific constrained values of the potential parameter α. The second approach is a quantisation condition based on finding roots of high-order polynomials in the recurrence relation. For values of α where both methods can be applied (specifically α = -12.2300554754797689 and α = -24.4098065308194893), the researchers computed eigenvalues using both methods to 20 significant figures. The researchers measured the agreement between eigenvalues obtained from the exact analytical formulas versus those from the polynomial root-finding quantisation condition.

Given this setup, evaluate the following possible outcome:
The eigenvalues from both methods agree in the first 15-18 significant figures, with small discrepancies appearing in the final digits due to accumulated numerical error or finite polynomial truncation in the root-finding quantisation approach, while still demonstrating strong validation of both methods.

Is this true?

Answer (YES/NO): NO